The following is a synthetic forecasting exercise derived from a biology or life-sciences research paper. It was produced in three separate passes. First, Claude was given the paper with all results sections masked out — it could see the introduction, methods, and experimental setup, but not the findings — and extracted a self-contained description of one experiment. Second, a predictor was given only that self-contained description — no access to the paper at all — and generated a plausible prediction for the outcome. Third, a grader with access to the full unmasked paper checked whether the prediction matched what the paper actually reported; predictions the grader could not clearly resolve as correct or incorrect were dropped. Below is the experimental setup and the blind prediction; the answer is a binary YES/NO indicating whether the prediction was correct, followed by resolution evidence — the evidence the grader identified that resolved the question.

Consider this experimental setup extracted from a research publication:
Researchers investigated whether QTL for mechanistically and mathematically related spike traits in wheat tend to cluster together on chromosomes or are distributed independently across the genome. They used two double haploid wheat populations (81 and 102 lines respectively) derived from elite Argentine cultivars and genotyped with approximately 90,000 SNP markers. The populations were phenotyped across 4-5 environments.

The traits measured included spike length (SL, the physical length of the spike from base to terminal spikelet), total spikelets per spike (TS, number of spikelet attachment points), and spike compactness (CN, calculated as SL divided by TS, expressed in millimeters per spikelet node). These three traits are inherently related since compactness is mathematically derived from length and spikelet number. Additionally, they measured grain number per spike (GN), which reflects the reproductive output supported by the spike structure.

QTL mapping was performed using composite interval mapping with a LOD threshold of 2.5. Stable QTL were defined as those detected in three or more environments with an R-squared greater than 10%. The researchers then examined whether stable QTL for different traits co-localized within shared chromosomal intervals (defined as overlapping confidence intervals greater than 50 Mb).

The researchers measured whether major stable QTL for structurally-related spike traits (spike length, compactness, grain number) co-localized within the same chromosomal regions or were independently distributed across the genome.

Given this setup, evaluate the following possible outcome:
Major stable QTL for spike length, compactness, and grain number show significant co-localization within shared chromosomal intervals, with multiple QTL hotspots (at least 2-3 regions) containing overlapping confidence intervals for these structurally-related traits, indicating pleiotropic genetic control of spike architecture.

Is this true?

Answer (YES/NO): NO